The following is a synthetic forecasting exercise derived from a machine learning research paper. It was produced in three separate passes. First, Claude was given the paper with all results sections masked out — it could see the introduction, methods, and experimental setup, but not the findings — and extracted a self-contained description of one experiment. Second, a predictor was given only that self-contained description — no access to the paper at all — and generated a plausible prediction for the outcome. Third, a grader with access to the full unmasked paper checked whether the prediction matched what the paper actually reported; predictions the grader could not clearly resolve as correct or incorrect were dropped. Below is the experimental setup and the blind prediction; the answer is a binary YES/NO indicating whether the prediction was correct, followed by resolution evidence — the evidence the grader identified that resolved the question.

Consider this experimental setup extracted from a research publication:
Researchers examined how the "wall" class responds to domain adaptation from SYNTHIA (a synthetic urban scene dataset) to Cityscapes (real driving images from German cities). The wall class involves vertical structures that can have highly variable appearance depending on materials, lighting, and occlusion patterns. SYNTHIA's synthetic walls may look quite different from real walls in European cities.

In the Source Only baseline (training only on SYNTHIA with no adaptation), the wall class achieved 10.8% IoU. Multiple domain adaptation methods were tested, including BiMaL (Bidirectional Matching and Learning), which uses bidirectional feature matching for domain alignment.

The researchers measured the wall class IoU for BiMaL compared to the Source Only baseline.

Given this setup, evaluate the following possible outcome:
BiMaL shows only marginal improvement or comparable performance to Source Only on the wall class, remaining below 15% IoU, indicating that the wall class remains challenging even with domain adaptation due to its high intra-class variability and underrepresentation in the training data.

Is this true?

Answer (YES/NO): YES